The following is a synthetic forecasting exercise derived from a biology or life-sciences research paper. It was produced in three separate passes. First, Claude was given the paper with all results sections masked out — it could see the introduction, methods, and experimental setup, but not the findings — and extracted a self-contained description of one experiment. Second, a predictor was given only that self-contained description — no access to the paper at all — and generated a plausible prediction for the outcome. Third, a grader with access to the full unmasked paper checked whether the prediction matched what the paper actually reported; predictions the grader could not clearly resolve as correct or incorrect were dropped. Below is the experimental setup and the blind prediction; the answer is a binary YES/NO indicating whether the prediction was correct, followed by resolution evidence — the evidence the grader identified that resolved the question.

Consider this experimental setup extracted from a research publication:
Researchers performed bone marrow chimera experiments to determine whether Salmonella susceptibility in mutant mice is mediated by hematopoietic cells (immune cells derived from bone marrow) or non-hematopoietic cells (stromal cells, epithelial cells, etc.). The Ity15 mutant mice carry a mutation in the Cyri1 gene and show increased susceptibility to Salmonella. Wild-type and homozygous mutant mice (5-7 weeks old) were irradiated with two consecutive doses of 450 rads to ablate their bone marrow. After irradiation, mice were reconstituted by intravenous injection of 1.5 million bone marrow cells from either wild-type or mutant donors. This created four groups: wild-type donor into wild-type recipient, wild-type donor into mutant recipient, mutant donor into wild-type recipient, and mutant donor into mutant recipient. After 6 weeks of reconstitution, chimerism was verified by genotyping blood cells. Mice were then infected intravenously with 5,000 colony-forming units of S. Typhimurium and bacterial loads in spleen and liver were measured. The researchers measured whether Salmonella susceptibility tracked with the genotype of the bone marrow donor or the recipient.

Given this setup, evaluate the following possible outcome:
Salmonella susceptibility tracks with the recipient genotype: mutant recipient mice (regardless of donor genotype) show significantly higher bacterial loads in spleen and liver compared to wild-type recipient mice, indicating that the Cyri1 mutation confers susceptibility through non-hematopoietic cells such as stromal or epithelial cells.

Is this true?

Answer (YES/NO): NO